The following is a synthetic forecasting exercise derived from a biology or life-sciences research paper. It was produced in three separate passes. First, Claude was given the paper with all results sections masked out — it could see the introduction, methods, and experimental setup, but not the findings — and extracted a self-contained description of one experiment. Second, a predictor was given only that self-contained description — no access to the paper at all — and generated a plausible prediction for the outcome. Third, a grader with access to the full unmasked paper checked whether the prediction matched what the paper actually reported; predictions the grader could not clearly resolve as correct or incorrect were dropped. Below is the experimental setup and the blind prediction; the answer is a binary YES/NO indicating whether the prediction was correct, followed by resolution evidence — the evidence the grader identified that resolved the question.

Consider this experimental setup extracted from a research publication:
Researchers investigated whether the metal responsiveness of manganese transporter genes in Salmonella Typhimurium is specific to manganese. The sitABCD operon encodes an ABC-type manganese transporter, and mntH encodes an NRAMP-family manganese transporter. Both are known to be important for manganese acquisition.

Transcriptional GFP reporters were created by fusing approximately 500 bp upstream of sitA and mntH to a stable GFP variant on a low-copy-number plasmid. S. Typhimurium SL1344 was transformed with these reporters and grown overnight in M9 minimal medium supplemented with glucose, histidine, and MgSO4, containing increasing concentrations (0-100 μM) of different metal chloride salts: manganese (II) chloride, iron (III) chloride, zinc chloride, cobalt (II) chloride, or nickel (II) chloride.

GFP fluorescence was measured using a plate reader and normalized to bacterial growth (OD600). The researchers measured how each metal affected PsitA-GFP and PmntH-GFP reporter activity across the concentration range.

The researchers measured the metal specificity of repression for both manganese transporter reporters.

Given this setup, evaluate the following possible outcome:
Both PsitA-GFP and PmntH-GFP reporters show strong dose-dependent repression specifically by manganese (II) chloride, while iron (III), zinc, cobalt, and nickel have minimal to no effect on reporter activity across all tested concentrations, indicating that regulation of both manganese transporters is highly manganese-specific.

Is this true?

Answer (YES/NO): NO